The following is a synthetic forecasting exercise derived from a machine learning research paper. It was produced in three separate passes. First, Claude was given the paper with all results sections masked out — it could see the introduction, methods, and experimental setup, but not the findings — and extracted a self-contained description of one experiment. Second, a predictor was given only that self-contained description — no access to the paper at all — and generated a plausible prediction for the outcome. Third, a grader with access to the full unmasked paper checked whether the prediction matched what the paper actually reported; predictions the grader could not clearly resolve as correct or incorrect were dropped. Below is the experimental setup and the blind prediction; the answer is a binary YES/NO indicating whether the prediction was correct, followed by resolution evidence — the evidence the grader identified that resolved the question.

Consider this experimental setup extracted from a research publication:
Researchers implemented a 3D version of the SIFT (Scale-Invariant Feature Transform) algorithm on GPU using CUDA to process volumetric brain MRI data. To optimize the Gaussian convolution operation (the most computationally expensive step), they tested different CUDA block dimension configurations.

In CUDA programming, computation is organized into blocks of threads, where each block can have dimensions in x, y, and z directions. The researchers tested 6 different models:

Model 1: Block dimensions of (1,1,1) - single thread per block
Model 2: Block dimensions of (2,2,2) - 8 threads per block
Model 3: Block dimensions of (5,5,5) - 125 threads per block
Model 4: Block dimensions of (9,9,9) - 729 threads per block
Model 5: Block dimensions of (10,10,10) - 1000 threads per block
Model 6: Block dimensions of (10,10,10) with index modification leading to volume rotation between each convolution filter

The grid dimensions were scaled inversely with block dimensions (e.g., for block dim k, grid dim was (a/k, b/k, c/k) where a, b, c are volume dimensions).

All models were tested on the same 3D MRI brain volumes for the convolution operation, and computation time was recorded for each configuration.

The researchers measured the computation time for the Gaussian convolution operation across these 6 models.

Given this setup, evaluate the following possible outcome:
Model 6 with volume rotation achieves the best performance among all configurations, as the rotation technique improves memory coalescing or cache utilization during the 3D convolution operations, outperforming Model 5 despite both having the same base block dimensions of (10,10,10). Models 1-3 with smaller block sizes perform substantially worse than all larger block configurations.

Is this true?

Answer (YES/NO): NO